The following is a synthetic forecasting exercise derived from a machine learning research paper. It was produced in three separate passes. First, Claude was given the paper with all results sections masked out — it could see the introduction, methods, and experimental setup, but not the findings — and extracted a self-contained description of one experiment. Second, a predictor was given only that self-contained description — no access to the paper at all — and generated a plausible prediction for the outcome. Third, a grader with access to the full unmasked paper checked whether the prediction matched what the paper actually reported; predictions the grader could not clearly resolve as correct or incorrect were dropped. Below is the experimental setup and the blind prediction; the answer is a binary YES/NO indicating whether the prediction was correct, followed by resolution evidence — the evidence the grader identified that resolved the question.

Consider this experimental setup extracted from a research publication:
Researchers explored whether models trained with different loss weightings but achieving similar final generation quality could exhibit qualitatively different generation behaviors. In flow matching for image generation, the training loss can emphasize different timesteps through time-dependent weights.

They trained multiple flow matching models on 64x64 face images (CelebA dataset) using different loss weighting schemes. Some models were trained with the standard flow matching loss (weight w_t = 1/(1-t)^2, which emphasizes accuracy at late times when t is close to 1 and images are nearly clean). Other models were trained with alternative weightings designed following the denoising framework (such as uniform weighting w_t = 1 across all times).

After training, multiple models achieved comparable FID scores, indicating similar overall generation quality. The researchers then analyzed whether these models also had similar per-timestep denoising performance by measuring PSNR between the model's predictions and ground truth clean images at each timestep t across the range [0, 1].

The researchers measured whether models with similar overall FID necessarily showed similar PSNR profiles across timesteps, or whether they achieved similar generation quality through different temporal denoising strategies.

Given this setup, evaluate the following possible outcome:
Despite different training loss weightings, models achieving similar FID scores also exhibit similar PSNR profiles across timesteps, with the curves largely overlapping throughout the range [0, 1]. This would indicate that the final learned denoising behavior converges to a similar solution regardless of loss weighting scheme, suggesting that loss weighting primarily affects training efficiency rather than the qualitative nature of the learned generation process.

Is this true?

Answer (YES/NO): NO